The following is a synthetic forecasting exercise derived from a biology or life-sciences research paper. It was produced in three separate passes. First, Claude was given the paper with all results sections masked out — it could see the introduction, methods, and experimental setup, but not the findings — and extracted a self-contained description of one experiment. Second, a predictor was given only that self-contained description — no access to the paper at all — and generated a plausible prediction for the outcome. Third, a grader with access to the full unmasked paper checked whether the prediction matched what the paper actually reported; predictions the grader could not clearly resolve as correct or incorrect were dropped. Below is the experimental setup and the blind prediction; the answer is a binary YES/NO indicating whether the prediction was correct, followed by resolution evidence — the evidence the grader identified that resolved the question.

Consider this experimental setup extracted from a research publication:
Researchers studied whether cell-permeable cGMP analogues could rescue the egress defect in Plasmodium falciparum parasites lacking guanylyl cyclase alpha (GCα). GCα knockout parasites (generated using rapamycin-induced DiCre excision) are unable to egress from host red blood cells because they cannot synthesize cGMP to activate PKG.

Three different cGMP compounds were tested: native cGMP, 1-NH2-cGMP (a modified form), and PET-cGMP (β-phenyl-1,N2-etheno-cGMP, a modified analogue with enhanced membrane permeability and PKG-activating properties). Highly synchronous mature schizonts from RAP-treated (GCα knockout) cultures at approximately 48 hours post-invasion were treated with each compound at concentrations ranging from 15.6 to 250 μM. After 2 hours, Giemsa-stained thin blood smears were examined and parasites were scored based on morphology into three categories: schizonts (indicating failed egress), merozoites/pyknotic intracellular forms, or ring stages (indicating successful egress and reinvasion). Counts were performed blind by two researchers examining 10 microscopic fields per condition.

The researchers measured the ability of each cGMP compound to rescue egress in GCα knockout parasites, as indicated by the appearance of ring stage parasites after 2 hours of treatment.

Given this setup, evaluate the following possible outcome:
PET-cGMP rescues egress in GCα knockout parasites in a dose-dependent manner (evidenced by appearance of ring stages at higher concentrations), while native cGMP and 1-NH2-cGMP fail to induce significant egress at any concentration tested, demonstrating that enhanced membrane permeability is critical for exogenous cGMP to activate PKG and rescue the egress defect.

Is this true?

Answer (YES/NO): NO